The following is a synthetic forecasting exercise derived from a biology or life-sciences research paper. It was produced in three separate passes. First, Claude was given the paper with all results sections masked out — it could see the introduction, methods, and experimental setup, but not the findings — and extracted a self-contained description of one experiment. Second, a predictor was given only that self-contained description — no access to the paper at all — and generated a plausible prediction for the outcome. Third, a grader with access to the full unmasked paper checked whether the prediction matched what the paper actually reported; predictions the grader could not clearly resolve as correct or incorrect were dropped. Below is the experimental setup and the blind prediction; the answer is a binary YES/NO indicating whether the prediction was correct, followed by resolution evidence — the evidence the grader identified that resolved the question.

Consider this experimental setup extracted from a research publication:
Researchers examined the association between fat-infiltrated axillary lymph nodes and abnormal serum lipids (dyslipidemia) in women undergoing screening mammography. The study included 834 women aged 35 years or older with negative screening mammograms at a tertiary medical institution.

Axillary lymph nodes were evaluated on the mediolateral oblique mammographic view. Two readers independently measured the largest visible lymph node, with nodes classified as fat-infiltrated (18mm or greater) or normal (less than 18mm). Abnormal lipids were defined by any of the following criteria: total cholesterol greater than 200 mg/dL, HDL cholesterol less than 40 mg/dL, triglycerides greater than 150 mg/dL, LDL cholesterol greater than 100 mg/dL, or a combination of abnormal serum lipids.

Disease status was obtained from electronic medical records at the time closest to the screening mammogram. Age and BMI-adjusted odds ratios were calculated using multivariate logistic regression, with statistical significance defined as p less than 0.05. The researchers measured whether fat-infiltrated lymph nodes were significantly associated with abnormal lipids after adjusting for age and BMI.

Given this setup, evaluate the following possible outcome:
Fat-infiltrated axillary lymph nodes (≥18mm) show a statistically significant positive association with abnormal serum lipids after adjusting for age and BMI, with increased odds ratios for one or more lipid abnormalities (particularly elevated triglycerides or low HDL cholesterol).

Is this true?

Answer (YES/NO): NO